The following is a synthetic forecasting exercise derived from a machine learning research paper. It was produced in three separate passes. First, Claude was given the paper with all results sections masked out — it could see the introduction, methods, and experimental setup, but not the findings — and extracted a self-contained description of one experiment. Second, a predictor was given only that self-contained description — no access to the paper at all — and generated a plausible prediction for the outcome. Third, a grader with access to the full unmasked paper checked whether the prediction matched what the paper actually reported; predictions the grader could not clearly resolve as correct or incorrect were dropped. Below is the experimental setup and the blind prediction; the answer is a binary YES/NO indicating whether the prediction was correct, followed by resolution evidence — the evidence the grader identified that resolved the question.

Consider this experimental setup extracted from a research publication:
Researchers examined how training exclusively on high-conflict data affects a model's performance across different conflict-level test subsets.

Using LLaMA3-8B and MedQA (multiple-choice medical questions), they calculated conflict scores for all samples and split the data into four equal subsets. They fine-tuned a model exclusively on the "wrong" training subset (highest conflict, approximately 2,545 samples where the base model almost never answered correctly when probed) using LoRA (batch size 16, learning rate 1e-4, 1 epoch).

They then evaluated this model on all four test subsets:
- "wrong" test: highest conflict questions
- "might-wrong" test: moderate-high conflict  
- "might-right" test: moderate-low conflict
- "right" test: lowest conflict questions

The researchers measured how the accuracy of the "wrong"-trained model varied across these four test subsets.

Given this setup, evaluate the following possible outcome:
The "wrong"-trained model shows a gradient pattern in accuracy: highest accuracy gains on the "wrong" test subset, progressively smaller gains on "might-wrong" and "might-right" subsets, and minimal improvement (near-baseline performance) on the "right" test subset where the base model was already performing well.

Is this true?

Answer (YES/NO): NO